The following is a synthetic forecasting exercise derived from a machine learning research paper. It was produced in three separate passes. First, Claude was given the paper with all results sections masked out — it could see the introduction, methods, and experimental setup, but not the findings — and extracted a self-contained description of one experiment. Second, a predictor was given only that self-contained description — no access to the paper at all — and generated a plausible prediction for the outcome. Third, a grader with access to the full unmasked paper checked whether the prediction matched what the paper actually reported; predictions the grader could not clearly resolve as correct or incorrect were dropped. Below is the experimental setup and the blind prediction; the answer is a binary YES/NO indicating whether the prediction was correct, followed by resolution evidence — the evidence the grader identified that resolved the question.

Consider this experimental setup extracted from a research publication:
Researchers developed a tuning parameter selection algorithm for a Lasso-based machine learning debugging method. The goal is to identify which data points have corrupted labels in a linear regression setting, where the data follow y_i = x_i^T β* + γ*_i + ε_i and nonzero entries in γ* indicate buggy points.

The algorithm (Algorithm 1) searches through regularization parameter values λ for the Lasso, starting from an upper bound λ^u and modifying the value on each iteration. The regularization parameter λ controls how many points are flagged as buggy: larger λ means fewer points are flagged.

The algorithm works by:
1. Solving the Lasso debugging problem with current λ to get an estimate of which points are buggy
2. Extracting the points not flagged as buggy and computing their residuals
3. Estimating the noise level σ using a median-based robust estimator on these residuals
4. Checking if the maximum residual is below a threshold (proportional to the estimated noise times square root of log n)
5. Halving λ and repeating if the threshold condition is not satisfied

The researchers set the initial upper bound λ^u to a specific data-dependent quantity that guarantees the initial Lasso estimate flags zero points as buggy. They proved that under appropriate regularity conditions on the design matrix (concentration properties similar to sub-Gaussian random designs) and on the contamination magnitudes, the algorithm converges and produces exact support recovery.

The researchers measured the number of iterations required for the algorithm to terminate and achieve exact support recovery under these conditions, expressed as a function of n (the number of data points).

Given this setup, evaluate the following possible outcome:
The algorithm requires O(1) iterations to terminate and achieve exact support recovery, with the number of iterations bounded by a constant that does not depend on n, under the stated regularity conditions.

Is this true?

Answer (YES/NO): NO